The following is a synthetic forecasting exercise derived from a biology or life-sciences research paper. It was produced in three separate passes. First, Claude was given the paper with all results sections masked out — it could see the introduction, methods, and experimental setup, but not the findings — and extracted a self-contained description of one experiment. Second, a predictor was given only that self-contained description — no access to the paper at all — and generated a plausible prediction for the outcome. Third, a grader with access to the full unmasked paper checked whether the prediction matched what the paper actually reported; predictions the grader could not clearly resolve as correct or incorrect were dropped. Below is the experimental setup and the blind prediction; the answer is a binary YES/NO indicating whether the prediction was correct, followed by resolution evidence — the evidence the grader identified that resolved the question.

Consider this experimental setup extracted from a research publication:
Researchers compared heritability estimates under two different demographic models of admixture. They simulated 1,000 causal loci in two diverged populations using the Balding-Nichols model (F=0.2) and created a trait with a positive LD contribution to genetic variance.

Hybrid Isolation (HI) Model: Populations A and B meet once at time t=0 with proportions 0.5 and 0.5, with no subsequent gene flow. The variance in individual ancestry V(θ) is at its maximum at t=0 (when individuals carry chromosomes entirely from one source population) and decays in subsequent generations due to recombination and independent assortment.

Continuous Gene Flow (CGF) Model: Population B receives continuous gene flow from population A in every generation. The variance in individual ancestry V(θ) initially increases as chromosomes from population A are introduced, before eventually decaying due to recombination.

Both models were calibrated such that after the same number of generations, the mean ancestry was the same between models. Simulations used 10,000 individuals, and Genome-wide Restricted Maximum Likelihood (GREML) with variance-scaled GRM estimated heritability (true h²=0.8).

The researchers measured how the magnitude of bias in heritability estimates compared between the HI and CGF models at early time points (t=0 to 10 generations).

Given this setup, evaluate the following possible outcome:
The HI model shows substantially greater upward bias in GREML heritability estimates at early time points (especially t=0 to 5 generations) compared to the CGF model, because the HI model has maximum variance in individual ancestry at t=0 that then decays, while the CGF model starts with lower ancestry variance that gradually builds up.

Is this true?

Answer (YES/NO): NO